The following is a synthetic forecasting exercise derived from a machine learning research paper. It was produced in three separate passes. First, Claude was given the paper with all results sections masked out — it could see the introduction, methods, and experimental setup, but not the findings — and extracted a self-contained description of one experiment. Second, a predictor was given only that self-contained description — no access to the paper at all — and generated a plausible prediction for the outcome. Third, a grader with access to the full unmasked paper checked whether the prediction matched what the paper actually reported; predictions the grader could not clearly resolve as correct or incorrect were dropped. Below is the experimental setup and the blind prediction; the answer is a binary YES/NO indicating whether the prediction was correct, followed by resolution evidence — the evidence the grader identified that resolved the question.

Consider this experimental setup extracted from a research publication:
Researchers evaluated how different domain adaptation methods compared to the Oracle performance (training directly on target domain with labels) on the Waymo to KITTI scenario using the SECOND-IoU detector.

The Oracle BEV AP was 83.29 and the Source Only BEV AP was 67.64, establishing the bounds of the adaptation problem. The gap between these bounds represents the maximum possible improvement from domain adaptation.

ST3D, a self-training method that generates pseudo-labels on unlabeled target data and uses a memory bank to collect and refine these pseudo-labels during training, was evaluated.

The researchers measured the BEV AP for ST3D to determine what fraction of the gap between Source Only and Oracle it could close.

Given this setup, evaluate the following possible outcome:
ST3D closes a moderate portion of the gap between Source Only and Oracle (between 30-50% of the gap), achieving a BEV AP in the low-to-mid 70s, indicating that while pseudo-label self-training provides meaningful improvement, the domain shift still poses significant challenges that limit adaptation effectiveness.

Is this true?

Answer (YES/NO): NO